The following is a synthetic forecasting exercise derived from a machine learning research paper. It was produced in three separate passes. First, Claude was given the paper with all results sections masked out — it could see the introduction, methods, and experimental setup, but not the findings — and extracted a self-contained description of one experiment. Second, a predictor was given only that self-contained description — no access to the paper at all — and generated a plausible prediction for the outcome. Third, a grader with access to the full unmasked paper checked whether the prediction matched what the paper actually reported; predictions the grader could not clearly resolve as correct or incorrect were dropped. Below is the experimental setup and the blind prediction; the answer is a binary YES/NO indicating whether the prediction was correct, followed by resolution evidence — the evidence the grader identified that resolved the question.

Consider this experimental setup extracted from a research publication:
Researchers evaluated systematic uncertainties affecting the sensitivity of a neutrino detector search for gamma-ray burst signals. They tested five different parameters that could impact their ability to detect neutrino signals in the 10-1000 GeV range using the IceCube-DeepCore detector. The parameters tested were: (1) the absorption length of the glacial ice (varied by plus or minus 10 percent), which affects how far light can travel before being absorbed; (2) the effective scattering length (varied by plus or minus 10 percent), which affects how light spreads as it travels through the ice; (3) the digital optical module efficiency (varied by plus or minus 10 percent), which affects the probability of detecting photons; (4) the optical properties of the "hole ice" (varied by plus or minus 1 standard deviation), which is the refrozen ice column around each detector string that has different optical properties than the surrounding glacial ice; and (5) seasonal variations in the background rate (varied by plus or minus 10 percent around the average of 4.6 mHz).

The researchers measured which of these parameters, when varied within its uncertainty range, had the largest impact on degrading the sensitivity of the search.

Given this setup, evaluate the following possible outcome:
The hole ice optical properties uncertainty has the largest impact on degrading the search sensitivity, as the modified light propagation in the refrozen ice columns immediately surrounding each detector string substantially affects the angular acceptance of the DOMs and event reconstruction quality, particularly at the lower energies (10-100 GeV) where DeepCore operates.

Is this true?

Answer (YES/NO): YES